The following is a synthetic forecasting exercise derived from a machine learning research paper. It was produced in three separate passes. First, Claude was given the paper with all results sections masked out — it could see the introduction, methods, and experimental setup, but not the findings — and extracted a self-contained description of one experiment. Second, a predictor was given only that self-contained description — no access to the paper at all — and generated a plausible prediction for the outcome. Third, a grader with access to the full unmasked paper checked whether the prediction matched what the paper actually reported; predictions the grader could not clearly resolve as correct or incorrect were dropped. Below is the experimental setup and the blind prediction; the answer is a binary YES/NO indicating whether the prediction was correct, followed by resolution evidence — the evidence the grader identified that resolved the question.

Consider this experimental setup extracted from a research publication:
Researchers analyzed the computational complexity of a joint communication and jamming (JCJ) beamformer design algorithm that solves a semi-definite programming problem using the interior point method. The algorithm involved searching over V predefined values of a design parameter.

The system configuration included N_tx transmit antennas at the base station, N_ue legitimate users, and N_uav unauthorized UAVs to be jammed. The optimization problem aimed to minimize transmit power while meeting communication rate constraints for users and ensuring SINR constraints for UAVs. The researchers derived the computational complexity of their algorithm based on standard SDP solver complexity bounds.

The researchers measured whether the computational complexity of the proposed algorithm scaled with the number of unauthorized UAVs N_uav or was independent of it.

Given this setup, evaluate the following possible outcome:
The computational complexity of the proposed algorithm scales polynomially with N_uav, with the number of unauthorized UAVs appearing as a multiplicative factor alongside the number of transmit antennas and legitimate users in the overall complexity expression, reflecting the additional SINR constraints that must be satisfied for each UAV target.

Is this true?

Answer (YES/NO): NO